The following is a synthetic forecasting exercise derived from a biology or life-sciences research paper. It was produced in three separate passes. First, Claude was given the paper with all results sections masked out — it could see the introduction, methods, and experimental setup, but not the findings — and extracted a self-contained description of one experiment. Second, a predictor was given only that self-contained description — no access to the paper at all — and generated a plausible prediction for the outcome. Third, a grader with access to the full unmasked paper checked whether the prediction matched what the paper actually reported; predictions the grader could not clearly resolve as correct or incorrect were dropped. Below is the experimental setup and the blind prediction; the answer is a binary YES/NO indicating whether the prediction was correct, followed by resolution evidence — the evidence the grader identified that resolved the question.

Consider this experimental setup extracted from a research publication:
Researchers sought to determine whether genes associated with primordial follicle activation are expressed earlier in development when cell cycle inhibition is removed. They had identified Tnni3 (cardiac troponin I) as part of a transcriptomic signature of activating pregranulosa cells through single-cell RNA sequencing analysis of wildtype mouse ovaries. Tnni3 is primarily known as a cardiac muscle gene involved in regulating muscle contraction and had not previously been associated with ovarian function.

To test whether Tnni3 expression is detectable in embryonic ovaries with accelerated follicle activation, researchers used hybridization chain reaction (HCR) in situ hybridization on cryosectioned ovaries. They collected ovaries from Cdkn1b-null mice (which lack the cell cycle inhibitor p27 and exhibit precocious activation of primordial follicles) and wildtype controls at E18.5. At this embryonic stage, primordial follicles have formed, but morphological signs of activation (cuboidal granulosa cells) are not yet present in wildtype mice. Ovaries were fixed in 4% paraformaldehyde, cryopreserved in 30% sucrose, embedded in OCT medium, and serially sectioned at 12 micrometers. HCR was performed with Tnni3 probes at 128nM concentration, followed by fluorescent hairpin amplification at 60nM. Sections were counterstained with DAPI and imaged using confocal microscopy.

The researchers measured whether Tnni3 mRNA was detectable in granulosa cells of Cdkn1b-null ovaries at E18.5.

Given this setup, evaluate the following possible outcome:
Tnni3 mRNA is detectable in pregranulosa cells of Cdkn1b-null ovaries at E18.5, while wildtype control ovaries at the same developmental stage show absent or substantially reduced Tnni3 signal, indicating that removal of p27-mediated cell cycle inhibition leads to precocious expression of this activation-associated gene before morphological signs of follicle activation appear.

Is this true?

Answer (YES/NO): YES